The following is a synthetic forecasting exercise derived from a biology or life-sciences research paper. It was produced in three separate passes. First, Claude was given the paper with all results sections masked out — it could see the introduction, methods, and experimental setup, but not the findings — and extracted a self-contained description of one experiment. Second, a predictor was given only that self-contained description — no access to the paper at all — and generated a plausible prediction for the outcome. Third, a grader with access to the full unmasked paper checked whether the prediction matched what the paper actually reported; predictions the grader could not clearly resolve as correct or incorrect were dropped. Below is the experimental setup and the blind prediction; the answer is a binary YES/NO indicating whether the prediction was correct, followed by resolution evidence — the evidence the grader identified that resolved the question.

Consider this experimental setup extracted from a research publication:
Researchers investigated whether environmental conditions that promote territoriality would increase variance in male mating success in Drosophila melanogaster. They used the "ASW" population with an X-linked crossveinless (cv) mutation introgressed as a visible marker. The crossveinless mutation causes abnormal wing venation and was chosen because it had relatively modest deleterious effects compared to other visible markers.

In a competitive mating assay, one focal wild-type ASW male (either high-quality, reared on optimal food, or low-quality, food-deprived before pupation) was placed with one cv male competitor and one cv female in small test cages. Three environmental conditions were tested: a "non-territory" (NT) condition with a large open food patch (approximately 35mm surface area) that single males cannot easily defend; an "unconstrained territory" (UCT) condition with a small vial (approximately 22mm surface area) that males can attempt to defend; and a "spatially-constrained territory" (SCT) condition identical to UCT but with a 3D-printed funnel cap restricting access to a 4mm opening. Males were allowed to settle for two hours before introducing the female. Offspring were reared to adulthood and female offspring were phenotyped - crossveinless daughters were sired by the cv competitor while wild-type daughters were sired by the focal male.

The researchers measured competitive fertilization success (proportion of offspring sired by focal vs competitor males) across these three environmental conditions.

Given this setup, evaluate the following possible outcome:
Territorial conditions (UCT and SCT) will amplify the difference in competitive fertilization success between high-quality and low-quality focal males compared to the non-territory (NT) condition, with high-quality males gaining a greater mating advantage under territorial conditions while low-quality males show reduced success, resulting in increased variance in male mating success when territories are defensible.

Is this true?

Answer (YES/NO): NO